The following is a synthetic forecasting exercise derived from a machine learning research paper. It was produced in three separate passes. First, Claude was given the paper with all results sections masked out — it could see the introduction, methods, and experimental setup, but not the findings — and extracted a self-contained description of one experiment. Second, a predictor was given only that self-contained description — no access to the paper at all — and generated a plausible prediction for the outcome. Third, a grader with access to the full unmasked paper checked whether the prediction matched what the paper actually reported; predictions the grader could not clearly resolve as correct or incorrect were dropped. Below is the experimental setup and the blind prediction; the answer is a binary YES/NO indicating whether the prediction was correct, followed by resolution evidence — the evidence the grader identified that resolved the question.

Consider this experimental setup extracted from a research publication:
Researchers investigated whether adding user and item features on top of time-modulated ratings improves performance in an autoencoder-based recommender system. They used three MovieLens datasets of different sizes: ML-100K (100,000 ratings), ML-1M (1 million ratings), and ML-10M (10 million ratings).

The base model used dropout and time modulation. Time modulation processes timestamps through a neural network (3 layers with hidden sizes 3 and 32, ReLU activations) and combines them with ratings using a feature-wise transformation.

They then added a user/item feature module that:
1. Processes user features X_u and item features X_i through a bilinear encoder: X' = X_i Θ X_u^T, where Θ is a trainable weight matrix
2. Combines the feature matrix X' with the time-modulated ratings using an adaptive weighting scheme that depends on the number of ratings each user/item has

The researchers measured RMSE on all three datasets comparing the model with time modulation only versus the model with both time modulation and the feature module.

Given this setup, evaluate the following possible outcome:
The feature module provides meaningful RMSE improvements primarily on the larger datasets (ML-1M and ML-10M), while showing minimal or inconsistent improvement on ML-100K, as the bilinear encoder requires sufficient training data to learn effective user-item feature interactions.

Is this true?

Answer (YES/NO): NO